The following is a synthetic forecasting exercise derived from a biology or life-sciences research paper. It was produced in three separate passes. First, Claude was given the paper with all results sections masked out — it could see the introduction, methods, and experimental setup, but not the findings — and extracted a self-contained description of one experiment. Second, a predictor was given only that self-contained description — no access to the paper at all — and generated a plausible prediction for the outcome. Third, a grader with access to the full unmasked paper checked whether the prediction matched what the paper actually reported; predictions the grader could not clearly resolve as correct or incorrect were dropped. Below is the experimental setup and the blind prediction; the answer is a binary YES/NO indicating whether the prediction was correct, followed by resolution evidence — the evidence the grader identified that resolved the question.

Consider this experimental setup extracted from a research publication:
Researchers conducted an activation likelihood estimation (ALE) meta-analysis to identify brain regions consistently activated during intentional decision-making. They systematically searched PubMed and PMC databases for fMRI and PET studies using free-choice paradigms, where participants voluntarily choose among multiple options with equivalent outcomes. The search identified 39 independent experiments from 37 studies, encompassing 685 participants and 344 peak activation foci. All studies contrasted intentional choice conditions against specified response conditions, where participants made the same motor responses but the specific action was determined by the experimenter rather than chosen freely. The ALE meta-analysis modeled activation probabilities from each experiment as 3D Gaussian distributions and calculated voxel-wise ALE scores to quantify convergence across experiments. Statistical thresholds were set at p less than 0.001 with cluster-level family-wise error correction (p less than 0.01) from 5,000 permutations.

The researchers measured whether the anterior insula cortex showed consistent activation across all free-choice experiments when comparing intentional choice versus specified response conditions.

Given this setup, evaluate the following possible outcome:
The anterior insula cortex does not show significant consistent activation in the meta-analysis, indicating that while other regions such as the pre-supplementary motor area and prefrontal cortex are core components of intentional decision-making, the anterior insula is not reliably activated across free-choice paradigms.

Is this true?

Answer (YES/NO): NO